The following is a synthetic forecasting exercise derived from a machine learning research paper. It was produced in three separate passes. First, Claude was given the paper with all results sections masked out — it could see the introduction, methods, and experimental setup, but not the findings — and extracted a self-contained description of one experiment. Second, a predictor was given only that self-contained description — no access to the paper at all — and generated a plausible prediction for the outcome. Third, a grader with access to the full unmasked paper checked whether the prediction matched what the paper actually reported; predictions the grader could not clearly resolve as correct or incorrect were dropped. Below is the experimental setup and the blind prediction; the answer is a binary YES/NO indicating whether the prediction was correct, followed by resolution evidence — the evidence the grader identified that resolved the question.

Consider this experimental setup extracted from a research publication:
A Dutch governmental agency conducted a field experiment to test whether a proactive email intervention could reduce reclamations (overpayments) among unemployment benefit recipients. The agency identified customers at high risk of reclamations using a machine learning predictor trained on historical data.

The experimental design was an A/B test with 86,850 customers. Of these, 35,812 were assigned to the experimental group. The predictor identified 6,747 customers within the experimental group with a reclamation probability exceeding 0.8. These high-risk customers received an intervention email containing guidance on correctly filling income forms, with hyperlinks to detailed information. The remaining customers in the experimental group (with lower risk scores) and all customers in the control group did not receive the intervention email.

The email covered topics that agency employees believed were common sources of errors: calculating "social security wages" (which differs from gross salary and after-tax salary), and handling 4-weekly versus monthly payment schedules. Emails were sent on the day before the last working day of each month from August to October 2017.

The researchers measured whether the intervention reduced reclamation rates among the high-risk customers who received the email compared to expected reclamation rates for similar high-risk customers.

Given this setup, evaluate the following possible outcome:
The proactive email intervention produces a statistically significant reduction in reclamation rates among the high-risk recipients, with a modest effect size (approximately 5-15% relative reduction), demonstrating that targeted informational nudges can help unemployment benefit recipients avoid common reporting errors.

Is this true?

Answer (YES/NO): NO